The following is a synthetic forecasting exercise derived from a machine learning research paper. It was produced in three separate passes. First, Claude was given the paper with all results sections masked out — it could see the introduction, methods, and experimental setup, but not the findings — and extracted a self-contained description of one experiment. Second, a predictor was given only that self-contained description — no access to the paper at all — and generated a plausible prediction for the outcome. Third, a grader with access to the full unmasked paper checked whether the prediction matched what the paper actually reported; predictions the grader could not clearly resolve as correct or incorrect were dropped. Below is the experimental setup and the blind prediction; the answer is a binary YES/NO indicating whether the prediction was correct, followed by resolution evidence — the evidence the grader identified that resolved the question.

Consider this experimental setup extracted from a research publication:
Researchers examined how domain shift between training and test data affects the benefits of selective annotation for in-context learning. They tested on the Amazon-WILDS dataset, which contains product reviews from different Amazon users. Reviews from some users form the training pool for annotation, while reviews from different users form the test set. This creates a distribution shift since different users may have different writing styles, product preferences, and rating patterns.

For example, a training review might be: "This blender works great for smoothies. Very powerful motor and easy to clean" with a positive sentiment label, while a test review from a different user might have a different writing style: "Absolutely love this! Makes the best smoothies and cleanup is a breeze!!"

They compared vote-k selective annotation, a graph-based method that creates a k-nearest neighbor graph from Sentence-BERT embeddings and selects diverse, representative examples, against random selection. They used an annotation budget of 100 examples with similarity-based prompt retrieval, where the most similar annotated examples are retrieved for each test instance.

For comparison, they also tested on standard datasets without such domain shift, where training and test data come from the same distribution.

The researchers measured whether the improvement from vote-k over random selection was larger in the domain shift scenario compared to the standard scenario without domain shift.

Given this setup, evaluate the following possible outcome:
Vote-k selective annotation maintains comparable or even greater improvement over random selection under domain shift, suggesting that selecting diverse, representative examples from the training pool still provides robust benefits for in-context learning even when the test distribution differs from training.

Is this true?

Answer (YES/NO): YES